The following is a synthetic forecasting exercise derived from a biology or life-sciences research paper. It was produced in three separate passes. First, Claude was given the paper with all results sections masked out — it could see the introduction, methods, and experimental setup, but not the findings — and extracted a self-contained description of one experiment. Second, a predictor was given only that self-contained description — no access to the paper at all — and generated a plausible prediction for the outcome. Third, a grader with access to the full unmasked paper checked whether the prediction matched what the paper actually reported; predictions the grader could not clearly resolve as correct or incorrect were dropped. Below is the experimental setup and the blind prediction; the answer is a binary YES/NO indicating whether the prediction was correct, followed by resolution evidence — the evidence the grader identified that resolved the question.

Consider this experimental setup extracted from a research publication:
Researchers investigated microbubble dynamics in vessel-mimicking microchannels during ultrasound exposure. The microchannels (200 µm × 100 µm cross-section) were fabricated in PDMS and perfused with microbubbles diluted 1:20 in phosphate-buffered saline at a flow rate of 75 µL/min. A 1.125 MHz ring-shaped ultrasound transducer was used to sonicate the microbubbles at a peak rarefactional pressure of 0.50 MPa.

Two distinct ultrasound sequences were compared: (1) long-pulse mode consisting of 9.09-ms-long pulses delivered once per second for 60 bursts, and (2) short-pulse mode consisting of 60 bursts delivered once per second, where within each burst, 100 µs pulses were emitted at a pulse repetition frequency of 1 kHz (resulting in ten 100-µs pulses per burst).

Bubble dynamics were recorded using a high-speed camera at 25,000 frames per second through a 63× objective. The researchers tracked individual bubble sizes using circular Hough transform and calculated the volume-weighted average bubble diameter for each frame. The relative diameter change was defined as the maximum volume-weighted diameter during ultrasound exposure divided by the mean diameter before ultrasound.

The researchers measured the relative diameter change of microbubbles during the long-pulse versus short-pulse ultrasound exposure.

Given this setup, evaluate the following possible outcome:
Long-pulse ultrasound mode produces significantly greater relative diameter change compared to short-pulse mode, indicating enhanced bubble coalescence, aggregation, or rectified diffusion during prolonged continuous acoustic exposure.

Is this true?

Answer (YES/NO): NO